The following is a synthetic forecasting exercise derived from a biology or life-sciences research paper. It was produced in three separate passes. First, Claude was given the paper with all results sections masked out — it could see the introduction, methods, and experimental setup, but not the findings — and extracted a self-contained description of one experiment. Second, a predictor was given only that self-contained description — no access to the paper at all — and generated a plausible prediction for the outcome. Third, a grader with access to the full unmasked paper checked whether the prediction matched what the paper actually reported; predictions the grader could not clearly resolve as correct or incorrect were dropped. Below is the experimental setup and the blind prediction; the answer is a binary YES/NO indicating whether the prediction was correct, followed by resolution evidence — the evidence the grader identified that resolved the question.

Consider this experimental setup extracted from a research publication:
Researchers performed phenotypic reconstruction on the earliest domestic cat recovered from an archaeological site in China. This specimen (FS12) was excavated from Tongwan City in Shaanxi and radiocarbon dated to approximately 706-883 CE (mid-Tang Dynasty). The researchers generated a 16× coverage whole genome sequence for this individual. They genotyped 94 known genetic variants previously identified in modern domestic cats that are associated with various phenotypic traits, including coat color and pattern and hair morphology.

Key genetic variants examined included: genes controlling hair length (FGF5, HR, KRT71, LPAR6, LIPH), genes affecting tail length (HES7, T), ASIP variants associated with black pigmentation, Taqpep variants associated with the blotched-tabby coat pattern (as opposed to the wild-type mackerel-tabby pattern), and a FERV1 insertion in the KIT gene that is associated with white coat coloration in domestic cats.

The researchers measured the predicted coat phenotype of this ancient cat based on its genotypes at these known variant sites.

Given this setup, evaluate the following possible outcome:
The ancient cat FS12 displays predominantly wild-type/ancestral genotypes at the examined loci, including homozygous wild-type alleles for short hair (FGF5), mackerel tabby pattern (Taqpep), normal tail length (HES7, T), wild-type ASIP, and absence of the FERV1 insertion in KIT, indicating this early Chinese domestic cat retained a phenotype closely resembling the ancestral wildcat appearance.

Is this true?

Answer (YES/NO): NO